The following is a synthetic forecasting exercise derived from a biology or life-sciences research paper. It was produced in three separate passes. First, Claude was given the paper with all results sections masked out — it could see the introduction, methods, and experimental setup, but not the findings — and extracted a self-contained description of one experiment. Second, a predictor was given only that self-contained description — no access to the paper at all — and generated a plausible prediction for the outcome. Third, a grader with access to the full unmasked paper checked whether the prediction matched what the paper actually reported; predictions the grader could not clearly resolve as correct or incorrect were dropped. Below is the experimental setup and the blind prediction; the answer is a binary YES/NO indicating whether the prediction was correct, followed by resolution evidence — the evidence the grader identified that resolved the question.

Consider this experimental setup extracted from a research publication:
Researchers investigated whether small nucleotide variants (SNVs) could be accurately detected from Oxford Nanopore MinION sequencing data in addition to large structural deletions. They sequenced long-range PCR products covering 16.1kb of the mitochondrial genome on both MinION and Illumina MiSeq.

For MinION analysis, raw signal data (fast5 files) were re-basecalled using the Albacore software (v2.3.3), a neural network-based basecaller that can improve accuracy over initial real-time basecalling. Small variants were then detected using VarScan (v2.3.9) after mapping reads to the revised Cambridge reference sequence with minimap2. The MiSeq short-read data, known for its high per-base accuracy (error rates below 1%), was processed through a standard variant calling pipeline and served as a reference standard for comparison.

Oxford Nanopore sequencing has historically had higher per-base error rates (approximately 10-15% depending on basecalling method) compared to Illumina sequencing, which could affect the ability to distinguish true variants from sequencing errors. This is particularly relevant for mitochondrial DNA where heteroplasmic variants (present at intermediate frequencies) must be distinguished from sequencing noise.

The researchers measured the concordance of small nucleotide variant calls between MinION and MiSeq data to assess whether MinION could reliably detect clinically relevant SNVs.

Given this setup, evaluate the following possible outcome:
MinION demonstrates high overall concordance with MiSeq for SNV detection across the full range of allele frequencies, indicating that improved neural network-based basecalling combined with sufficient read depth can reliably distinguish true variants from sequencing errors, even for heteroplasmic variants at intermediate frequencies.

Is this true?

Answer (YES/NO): NO